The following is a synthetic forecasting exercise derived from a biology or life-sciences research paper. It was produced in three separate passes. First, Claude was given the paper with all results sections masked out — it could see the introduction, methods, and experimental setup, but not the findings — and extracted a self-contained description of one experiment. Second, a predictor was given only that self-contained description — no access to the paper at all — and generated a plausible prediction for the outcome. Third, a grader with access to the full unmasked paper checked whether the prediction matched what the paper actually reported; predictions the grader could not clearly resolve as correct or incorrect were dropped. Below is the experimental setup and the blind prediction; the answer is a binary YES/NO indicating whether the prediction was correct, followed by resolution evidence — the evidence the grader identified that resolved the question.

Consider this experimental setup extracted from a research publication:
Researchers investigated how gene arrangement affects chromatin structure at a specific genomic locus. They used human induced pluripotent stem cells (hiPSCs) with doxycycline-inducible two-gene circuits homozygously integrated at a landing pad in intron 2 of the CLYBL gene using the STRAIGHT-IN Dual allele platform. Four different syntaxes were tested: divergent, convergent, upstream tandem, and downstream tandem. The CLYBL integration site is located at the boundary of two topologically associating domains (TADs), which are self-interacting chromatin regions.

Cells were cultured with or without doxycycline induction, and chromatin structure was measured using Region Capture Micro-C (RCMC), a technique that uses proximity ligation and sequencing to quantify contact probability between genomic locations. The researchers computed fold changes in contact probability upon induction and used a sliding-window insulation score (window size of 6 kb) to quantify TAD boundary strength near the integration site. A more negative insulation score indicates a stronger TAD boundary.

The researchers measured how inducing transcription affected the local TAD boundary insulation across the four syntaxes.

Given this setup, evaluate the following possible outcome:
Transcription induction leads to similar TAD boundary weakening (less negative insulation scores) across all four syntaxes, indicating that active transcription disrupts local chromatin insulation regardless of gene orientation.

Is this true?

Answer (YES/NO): NO